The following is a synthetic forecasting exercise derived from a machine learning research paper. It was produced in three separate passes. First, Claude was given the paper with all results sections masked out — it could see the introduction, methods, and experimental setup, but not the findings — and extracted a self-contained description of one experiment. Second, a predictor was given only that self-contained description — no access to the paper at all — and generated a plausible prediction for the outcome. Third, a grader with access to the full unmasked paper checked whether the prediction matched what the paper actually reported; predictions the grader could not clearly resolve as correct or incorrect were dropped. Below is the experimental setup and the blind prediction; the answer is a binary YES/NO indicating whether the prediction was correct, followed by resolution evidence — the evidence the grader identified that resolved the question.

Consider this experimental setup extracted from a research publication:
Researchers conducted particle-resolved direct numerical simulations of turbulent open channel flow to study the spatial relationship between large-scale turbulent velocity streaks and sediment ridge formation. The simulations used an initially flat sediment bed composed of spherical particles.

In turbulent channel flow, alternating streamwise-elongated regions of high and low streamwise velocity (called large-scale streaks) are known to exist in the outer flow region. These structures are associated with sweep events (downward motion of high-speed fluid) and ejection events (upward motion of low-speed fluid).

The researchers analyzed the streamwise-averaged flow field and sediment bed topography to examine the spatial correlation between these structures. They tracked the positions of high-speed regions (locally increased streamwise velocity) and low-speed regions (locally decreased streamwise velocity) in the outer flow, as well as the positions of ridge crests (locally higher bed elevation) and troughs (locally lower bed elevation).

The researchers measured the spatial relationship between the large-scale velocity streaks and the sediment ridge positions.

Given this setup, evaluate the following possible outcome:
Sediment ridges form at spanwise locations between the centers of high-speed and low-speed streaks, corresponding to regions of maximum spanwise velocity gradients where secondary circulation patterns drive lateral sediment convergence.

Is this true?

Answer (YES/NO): NO